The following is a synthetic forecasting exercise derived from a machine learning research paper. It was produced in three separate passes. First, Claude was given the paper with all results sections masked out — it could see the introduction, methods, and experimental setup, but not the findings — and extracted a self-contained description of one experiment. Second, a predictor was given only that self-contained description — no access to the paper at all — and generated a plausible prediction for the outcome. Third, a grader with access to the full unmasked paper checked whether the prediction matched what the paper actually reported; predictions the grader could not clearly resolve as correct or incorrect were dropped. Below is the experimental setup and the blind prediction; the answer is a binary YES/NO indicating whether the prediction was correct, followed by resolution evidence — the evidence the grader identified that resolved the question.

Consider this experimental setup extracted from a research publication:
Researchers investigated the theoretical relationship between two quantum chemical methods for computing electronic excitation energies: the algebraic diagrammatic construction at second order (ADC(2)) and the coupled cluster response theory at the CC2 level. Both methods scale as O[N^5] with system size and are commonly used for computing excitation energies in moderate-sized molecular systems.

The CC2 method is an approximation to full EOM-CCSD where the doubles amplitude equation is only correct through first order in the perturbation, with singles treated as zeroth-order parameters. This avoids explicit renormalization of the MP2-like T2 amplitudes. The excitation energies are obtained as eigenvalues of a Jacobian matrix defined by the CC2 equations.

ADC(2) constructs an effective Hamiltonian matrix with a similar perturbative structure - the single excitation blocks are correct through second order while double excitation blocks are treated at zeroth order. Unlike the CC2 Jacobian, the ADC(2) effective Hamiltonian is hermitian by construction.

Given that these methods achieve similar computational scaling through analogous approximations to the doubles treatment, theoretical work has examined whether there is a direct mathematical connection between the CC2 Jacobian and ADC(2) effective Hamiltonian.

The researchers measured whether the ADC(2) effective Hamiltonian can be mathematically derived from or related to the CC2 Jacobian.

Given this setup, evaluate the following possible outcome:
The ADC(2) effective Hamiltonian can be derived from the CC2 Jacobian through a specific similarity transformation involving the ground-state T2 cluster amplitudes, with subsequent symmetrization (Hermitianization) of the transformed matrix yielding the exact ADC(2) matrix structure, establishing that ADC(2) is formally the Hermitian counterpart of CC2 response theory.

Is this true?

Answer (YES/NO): NO